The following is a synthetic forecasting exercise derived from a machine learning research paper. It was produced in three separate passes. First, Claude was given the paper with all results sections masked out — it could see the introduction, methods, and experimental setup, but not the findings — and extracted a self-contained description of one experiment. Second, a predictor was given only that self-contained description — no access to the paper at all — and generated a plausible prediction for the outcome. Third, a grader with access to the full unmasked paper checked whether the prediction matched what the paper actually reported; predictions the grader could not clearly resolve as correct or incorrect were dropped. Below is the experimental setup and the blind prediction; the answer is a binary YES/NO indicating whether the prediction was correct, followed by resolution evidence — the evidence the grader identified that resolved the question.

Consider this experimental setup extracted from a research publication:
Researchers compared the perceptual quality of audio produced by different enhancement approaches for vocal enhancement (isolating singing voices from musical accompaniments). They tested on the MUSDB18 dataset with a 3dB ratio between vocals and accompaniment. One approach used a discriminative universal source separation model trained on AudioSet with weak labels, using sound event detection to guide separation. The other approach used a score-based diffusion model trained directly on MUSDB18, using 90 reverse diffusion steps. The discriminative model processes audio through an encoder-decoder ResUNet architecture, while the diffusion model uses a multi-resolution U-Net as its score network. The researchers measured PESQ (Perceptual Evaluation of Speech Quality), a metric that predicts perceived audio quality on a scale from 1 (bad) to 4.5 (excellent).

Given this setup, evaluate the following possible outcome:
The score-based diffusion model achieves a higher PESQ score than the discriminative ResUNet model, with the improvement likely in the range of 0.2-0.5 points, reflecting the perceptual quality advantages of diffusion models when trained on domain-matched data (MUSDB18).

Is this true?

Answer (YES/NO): NO